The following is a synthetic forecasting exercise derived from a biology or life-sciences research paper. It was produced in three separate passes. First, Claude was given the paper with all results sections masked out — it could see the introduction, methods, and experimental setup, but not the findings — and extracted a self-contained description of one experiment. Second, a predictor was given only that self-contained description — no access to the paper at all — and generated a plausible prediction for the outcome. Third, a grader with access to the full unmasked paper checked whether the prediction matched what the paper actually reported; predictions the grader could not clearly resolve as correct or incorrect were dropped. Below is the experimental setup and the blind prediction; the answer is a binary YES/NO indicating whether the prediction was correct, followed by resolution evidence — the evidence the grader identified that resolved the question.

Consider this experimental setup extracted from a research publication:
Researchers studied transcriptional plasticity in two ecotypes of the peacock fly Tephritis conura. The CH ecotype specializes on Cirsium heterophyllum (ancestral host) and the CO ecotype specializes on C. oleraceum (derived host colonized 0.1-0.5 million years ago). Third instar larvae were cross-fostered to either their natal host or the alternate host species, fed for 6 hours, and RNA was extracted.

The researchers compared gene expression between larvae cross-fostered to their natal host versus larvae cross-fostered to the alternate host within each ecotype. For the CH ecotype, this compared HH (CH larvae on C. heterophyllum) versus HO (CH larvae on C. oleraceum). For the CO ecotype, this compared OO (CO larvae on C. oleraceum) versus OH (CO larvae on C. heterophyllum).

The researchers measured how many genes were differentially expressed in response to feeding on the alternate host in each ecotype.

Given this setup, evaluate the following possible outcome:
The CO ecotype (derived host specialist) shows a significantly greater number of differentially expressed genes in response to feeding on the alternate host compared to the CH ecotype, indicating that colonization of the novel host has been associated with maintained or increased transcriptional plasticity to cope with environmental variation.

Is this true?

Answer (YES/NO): NO